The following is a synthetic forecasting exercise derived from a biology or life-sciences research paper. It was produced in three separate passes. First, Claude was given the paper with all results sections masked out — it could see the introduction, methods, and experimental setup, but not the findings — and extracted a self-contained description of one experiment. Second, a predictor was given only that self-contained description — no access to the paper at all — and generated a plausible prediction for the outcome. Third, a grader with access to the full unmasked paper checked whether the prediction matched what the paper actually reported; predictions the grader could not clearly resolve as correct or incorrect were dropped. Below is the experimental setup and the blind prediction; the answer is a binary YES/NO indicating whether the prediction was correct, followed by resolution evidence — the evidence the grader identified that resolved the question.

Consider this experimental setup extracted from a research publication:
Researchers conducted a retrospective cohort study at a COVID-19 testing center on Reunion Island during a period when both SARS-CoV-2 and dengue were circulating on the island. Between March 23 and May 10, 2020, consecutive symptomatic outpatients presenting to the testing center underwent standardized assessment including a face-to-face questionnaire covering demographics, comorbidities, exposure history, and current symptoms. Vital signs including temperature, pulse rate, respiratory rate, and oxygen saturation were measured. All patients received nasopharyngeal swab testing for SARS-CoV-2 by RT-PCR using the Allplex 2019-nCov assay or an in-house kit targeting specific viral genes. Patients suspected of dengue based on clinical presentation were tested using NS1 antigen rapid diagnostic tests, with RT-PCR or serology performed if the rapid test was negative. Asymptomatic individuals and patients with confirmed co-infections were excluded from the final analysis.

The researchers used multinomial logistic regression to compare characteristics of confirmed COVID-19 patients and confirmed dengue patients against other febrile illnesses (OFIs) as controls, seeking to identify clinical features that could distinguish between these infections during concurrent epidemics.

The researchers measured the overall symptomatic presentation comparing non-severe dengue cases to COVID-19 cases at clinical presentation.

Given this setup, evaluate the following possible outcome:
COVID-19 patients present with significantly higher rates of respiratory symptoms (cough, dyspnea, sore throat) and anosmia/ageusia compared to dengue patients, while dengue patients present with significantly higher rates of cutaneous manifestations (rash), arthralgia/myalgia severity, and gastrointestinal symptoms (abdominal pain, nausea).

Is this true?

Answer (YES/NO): NO